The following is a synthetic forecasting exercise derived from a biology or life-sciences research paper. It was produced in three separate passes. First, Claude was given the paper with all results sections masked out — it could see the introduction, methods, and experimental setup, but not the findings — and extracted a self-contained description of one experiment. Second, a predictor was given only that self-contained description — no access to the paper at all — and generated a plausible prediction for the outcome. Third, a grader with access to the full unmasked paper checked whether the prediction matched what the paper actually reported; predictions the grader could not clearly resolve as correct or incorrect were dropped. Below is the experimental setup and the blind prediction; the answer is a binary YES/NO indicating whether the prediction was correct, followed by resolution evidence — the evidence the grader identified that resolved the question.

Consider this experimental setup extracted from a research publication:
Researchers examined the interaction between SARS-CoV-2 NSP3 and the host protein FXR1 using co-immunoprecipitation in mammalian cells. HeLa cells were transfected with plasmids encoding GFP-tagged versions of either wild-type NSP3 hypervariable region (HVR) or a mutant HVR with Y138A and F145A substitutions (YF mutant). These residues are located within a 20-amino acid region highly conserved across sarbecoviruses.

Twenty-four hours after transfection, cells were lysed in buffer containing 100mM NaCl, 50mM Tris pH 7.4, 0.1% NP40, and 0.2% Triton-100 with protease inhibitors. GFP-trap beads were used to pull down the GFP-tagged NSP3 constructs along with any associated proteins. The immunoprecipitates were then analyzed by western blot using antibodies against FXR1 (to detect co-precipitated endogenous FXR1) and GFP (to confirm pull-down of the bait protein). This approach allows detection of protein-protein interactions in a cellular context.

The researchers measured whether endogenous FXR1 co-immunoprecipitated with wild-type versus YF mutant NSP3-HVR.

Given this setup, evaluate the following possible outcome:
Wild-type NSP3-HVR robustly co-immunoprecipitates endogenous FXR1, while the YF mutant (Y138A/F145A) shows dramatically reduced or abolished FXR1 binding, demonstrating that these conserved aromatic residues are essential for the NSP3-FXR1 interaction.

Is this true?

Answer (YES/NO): YES